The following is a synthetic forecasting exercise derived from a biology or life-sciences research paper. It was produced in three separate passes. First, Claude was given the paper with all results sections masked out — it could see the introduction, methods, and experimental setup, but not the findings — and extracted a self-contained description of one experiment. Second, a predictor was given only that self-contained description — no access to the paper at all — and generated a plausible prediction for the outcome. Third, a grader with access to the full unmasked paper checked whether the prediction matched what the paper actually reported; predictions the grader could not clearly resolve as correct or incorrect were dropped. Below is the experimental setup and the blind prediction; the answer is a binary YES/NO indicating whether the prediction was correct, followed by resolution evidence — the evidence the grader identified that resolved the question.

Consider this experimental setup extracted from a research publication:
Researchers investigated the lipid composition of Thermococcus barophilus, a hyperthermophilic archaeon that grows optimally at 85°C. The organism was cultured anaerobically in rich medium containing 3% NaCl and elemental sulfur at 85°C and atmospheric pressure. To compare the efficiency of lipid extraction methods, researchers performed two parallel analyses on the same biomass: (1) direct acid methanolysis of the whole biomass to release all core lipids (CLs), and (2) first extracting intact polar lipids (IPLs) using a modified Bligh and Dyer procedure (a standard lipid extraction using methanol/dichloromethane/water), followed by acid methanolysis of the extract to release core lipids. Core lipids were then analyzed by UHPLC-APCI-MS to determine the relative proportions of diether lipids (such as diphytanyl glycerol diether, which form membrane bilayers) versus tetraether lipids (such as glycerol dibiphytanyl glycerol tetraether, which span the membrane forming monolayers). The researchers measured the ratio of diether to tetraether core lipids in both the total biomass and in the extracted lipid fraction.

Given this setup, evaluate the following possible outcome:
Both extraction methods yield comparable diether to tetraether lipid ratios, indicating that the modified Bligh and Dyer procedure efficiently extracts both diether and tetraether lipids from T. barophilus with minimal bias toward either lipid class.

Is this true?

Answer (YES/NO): NO